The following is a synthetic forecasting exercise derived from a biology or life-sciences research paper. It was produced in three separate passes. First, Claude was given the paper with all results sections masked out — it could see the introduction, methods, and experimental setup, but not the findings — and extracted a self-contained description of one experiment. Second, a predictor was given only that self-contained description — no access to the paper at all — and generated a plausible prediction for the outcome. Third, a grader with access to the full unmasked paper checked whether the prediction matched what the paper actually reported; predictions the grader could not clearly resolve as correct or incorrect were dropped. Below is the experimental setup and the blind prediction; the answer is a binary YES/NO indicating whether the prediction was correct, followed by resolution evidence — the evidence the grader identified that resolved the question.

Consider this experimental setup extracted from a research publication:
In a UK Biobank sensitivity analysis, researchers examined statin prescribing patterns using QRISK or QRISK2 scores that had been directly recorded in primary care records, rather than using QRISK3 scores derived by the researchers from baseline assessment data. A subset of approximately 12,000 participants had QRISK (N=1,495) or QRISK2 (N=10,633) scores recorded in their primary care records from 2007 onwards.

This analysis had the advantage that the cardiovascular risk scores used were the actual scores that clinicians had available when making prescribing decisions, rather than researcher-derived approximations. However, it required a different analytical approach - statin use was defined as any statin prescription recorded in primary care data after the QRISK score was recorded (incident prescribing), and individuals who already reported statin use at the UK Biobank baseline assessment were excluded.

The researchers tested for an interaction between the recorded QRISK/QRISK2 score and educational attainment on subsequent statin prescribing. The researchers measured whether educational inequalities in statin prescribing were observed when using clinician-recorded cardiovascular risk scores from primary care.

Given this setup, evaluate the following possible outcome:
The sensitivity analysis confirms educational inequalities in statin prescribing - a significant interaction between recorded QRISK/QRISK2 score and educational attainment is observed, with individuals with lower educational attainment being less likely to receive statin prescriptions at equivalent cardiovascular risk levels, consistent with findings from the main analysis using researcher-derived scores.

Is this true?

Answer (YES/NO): NO